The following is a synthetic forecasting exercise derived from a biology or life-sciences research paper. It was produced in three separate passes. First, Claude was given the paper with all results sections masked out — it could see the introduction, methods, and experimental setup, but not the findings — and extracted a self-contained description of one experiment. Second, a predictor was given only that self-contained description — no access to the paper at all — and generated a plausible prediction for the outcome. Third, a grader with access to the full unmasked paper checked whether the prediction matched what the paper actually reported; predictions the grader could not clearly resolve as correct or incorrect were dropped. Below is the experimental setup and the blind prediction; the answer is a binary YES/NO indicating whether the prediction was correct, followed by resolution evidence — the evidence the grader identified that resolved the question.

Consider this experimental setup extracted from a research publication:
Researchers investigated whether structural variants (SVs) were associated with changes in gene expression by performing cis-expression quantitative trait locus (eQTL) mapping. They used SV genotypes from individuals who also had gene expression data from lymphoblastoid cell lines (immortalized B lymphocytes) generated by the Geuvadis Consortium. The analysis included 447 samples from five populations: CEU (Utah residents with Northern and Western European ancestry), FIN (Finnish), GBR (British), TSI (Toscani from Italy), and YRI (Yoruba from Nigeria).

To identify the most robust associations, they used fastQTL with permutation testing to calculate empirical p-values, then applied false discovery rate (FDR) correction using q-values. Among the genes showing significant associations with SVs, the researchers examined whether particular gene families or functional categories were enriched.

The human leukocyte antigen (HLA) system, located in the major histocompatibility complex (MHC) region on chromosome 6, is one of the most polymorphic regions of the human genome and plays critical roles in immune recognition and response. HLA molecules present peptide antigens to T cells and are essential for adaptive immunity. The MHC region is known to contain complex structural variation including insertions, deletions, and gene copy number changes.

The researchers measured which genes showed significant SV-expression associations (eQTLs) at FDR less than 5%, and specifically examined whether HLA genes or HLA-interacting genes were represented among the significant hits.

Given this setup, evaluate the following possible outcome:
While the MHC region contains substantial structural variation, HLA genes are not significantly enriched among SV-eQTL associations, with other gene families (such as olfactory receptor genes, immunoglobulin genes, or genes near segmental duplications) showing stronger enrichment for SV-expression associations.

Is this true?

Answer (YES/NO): NO